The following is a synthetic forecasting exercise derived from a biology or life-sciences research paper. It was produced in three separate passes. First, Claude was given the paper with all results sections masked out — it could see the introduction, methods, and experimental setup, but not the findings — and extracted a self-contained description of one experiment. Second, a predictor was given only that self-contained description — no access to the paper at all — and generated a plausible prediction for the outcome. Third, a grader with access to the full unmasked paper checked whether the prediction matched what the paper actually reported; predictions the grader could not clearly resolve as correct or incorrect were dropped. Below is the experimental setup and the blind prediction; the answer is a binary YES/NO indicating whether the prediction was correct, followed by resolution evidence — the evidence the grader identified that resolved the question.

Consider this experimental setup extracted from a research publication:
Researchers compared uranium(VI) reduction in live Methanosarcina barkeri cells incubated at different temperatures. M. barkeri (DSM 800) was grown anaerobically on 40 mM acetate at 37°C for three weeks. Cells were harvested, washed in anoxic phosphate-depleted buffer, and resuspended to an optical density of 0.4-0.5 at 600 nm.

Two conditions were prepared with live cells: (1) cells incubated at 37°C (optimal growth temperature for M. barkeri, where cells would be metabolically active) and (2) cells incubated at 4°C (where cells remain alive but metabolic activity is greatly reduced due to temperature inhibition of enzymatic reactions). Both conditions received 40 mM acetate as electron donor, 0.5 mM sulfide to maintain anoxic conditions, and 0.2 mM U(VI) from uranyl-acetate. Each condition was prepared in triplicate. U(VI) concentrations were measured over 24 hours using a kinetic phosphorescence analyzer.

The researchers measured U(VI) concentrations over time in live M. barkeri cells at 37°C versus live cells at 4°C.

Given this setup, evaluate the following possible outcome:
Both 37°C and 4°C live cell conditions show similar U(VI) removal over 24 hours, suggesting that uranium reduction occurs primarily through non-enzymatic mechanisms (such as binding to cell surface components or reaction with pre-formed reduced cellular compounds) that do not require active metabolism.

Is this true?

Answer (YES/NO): NO